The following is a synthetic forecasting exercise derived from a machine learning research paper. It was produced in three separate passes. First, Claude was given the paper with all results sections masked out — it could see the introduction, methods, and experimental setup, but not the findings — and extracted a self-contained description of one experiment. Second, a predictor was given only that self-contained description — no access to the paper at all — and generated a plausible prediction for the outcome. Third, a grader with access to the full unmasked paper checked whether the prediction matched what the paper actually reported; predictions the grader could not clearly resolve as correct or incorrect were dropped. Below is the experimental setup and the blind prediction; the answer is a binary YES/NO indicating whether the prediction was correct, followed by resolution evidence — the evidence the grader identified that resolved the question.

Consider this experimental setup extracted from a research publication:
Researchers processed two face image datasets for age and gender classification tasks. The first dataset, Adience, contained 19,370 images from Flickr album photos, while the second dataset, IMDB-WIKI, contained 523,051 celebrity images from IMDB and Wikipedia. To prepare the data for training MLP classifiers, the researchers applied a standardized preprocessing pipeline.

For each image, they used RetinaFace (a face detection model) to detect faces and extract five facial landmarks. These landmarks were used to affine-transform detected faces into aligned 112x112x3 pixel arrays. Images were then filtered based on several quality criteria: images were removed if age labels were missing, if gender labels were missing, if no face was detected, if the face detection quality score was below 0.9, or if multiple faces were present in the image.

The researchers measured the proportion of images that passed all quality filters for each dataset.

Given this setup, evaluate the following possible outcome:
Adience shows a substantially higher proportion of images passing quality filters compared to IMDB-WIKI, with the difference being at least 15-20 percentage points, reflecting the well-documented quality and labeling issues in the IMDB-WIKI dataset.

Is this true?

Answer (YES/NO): NO